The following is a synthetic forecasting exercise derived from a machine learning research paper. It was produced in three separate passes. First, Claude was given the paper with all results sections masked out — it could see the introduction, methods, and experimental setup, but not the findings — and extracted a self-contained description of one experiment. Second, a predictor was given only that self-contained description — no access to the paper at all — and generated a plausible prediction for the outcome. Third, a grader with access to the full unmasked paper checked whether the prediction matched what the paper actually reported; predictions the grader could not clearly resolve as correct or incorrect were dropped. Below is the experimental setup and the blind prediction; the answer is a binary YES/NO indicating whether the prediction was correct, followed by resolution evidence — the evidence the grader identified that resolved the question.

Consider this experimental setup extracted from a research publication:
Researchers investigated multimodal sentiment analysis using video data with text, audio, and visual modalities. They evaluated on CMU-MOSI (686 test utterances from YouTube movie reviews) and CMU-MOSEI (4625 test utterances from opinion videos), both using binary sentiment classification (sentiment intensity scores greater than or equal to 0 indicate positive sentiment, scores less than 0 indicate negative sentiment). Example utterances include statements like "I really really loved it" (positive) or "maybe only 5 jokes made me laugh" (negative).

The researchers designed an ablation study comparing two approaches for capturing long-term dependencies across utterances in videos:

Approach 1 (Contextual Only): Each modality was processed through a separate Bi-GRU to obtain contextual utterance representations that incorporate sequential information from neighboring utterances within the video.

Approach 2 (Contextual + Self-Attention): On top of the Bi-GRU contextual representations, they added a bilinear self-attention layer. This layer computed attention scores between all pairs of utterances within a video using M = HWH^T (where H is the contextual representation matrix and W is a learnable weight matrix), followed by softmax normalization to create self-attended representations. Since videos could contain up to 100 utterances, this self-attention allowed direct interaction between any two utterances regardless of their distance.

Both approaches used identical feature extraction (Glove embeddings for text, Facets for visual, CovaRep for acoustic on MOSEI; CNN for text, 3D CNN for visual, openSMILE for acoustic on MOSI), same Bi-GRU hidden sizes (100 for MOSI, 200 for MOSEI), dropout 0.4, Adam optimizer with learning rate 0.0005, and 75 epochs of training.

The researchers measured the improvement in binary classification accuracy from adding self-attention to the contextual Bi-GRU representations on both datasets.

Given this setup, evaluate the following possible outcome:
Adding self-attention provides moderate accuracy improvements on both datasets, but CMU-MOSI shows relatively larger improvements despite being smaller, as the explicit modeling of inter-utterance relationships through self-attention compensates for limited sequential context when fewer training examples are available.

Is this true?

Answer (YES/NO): NO